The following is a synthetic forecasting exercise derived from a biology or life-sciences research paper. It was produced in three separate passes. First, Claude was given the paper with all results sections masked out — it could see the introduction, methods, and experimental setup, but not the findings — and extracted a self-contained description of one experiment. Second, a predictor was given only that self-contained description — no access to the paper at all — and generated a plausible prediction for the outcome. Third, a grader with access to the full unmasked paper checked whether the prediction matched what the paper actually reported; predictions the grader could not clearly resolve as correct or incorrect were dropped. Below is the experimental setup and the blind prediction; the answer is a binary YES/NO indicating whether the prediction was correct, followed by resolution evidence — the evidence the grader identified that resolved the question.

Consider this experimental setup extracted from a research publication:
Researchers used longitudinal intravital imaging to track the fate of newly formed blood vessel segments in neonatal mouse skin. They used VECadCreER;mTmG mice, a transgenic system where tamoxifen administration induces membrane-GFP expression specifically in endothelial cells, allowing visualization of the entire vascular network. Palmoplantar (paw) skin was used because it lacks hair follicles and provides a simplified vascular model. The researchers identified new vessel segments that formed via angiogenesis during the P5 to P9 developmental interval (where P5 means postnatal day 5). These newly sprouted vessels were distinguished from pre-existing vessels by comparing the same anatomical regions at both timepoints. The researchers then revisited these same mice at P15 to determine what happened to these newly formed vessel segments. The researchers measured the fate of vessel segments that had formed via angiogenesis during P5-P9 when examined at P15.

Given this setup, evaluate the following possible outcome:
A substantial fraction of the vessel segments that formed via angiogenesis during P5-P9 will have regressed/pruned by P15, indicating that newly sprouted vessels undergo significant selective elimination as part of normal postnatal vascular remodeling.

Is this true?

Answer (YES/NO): YES